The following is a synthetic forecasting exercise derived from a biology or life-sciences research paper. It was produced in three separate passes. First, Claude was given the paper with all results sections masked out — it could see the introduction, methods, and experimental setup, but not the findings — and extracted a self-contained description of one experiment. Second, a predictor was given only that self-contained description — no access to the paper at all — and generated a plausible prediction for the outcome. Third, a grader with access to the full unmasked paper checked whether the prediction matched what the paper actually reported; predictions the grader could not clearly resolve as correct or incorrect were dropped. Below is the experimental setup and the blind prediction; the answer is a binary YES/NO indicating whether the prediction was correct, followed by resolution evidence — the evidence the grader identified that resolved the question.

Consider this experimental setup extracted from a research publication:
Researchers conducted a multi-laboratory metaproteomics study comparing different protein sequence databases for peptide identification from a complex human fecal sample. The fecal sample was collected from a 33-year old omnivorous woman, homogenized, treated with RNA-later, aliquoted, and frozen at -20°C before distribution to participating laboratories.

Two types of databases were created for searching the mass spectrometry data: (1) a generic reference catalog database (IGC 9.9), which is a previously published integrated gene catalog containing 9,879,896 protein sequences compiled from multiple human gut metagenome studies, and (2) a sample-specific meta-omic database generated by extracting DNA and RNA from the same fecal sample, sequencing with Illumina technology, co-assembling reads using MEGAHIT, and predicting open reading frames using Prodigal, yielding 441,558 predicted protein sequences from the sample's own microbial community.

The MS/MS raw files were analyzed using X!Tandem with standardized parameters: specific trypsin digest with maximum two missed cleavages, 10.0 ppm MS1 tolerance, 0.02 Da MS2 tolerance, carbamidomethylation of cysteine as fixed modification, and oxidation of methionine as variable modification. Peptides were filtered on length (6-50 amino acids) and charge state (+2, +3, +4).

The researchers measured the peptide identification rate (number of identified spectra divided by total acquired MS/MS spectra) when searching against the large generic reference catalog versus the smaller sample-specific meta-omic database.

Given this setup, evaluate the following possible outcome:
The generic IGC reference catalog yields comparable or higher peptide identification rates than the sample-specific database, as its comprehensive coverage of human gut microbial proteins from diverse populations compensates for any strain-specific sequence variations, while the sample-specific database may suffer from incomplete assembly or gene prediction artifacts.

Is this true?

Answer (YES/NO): NO